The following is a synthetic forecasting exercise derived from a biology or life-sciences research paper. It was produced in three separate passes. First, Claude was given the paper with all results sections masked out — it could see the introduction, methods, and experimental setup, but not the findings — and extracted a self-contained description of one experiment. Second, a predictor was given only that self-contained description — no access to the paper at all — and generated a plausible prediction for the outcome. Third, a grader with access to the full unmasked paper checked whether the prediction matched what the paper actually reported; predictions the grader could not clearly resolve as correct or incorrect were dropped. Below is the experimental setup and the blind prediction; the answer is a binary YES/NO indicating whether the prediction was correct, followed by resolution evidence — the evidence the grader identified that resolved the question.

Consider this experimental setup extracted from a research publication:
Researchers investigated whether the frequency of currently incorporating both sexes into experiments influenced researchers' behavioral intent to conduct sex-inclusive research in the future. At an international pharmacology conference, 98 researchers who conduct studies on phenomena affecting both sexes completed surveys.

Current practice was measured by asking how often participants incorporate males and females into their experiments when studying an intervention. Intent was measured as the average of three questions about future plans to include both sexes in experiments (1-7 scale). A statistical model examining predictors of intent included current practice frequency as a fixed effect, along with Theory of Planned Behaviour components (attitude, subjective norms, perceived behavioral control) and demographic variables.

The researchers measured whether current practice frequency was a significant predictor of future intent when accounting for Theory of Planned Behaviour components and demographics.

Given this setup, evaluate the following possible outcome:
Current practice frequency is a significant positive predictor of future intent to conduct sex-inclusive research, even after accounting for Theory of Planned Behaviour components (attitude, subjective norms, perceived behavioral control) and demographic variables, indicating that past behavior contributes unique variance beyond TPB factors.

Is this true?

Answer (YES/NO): NO